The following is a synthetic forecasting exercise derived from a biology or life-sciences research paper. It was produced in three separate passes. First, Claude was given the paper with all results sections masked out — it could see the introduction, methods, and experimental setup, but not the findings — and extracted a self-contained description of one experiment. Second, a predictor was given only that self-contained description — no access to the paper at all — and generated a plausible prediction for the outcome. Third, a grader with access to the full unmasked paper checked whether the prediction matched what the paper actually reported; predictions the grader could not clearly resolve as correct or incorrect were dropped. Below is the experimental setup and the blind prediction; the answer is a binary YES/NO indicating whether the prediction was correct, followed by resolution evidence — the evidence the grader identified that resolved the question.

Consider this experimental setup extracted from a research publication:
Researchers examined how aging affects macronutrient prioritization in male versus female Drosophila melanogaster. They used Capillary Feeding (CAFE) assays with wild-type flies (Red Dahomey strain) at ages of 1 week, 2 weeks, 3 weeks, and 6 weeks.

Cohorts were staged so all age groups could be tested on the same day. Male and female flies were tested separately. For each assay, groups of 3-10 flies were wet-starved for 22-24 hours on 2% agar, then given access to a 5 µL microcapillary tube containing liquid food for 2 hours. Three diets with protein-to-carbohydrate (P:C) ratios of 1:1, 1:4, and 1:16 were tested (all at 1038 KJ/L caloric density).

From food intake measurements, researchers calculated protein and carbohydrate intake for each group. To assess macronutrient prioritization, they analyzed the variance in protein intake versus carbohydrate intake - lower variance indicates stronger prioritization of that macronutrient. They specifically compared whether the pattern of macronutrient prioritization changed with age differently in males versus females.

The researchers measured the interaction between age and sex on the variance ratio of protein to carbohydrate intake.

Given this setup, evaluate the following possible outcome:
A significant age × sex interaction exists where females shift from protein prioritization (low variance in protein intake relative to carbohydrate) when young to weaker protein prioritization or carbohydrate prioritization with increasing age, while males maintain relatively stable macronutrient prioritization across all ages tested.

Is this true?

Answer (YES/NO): NO